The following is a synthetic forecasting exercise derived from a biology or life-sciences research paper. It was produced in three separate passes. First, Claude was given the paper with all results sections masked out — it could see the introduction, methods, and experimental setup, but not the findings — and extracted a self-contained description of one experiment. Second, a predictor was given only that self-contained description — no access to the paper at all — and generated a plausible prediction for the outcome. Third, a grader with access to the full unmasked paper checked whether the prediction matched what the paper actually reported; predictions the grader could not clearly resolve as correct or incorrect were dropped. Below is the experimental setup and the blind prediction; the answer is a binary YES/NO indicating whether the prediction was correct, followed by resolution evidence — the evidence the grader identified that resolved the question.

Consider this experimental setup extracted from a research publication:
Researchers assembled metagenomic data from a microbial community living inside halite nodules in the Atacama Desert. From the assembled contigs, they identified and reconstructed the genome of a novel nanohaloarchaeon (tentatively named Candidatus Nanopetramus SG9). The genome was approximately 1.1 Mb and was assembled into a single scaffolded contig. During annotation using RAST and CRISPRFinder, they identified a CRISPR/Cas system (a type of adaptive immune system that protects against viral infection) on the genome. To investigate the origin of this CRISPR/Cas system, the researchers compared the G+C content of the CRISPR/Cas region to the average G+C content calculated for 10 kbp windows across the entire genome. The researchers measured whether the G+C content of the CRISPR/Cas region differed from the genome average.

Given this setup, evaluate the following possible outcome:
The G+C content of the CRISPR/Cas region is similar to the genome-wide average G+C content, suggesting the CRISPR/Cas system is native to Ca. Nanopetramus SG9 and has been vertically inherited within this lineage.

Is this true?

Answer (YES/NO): NO